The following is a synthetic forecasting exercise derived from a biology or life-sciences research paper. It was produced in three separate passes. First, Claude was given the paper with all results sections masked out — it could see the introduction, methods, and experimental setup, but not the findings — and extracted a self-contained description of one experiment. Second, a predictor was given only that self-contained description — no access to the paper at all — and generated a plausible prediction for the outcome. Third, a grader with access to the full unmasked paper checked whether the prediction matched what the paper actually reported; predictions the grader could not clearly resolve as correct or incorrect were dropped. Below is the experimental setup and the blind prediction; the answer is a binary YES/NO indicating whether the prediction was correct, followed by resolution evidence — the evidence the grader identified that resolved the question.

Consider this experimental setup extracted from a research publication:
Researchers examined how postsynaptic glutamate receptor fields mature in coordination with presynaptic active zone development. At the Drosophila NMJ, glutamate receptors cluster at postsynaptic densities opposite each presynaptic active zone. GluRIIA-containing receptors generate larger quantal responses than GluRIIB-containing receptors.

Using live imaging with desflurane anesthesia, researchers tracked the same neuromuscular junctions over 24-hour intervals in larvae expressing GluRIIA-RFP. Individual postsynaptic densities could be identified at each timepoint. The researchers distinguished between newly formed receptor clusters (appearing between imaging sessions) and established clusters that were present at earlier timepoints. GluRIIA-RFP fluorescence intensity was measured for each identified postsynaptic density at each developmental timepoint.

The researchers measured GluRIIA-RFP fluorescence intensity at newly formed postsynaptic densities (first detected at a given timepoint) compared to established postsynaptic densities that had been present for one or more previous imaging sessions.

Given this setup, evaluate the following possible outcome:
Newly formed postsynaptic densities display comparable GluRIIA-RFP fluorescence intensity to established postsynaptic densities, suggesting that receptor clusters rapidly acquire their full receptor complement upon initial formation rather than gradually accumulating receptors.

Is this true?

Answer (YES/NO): NO